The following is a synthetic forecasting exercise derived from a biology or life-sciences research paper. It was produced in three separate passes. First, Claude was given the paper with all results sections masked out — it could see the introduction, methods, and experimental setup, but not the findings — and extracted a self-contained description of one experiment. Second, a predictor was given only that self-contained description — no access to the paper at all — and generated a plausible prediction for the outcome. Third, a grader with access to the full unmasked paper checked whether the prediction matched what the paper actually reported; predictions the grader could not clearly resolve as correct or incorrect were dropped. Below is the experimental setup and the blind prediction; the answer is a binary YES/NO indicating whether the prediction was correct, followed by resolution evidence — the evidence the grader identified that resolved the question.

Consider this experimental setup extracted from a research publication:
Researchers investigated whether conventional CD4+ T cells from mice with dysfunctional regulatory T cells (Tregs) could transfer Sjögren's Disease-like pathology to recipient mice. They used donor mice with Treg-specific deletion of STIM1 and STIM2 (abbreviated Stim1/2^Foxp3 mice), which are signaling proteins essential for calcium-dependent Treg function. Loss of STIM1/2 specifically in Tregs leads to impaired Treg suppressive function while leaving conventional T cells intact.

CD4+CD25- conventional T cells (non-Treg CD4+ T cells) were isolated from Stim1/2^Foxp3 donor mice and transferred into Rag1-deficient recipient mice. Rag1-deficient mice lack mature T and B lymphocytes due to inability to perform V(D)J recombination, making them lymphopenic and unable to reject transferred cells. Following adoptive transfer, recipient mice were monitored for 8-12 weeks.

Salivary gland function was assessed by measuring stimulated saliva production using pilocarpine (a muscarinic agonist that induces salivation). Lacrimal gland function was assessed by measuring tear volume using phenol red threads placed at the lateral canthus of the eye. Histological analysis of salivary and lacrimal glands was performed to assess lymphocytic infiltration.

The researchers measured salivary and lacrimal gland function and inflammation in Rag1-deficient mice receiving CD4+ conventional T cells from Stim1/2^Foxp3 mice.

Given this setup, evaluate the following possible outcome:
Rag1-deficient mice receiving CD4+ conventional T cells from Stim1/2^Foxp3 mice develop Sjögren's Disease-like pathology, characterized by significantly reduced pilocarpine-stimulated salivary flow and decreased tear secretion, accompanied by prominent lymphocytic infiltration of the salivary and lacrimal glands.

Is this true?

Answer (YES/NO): YES